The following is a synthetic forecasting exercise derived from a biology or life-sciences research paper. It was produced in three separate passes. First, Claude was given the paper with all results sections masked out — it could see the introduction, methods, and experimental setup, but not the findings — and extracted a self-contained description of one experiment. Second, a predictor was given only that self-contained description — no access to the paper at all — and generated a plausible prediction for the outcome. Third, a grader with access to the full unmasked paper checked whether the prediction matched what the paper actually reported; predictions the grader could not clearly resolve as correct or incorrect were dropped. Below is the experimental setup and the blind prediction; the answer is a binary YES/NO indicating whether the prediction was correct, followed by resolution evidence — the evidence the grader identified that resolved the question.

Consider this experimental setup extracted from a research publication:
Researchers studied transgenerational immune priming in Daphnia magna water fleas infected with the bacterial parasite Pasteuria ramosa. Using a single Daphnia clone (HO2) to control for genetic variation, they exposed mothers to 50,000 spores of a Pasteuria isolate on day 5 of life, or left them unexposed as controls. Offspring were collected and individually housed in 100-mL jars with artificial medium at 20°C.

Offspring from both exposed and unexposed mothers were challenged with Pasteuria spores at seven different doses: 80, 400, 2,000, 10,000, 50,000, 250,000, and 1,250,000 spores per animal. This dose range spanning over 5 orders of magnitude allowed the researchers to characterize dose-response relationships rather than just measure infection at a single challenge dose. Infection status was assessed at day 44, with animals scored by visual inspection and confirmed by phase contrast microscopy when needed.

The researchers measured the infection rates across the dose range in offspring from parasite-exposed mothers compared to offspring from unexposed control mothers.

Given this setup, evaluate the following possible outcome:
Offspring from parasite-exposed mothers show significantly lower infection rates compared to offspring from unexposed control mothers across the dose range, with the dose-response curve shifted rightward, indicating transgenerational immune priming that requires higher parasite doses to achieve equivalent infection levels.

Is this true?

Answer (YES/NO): YES